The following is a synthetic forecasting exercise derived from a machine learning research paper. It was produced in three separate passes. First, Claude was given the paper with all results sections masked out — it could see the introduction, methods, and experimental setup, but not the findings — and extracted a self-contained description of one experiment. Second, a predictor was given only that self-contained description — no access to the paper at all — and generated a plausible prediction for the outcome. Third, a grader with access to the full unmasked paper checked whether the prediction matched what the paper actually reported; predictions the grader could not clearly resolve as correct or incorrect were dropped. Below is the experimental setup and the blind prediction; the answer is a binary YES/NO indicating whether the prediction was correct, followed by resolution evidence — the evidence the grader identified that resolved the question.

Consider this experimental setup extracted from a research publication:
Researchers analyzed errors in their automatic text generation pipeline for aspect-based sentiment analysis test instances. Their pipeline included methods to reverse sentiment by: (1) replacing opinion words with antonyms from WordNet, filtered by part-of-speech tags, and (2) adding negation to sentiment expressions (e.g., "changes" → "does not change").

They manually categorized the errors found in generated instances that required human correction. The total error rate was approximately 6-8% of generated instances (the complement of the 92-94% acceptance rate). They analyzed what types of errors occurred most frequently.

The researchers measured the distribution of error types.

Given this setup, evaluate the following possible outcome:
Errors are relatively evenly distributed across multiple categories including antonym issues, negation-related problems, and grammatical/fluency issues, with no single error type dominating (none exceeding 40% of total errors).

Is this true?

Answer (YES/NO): NO